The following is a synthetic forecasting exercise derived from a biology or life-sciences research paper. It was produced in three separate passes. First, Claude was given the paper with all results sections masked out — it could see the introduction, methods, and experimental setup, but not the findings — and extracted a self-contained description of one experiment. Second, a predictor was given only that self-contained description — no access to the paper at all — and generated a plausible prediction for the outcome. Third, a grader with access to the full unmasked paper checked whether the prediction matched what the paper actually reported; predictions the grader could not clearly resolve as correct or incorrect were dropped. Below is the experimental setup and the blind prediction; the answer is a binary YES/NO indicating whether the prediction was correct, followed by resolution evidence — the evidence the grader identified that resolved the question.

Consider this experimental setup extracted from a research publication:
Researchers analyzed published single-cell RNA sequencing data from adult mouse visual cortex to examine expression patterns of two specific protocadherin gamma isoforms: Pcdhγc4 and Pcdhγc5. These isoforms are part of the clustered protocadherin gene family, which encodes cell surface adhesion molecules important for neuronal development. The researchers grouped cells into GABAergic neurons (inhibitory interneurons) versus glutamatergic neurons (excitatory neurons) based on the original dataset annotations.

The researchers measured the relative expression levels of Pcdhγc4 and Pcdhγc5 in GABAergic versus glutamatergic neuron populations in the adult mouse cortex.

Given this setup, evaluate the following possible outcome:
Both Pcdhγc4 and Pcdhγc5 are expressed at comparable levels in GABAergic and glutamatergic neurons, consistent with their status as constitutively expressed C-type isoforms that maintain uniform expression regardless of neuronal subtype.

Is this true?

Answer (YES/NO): NO